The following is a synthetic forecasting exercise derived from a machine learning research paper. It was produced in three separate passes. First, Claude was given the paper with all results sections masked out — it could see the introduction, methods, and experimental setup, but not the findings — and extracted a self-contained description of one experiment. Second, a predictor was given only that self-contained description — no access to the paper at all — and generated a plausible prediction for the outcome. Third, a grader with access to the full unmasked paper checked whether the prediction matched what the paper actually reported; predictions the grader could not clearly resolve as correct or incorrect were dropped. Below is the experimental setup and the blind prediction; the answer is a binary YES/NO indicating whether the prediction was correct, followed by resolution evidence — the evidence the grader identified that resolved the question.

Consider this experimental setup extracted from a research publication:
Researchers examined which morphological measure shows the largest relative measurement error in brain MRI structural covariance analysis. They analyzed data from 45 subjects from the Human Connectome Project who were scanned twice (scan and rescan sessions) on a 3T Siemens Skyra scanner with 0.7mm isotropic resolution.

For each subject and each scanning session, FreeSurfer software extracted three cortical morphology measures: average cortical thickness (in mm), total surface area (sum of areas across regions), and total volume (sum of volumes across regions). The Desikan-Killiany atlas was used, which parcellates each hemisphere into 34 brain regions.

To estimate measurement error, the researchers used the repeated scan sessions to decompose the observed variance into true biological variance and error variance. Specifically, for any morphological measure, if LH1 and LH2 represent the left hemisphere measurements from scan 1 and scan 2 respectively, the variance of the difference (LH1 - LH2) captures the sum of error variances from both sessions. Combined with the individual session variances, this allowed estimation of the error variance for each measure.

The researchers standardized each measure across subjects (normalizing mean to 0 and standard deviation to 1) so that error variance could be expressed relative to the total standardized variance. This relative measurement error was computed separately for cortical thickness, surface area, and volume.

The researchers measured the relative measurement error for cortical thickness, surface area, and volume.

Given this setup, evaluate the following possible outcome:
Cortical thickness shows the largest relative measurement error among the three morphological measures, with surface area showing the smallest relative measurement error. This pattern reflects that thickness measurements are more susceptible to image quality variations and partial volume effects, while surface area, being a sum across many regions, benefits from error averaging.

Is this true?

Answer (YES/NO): YES